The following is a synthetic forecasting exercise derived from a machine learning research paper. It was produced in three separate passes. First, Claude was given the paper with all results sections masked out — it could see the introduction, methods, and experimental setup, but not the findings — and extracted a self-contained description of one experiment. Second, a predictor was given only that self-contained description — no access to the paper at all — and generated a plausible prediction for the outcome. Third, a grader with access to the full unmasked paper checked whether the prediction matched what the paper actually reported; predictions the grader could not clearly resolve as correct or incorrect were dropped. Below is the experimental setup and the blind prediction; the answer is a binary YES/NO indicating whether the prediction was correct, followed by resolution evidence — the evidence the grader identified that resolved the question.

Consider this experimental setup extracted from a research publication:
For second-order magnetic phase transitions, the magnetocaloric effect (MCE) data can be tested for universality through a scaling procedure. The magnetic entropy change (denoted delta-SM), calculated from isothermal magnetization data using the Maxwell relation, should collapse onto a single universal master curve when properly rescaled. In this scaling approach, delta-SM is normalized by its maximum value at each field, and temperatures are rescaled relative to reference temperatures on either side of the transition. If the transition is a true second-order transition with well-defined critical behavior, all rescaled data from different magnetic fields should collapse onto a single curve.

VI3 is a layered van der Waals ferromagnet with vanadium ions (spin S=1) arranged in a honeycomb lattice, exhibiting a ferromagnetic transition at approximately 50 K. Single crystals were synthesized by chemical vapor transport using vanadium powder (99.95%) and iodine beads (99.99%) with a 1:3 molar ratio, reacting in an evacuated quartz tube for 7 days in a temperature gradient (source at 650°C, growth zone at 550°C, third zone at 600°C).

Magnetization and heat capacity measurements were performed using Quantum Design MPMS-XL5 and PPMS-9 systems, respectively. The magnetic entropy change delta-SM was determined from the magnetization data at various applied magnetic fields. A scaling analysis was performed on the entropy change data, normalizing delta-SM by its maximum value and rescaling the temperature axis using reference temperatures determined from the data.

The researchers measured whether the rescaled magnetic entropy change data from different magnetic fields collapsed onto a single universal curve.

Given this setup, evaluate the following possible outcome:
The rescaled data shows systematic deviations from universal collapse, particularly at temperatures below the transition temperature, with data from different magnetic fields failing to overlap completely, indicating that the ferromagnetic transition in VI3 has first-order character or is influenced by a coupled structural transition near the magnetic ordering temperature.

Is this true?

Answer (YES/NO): NO